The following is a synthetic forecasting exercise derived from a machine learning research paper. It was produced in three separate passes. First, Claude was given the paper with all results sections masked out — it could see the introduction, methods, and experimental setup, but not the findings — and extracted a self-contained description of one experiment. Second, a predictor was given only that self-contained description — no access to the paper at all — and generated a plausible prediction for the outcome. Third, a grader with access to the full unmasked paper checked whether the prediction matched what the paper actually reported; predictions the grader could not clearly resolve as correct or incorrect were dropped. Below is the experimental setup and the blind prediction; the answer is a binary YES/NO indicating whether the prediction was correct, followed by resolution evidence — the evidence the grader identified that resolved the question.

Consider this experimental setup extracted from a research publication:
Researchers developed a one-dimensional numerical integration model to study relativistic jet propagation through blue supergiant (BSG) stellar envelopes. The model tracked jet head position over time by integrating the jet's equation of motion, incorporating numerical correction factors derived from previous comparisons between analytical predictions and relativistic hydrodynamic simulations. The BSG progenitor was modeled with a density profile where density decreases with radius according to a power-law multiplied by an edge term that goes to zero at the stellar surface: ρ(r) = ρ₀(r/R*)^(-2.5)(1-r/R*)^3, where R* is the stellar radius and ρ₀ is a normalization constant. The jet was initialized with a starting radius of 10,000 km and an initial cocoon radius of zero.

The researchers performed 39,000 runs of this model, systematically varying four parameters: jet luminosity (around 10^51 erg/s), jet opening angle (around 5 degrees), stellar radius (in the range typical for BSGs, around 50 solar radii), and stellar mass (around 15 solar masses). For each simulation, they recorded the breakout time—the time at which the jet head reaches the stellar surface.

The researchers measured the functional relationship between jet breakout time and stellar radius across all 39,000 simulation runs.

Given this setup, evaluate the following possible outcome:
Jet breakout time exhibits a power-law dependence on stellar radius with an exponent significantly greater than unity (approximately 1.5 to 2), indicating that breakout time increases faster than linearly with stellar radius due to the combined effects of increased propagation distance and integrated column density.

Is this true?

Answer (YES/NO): NO